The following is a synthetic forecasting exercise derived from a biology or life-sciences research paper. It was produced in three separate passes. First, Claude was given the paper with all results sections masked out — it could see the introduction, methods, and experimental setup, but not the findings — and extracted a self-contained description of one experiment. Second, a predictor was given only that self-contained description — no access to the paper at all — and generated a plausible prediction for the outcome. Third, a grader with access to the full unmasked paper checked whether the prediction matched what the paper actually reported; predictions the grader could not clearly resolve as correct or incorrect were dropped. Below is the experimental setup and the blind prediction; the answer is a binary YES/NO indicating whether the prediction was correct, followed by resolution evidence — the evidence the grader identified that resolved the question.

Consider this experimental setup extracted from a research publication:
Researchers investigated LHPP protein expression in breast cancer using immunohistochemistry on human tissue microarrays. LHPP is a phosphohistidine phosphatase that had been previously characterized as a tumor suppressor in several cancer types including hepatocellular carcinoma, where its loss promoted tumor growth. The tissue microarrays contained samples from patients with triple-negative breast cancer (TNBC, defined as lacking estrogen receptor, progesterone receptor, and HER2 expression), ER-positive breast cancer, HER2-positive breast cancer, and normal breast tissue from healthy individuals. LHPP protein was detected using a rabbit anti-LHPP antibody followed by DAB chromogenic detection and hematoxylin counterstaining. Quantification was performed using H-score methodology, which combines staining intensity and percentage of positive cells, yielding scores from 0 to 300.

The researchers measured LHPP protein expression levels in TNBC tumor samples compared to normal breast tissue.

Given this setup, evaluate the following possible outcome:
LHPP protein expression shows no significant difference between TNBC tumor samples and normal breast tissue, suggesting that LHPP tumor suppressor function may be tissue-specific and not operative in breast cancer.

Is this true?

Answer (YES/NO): NO